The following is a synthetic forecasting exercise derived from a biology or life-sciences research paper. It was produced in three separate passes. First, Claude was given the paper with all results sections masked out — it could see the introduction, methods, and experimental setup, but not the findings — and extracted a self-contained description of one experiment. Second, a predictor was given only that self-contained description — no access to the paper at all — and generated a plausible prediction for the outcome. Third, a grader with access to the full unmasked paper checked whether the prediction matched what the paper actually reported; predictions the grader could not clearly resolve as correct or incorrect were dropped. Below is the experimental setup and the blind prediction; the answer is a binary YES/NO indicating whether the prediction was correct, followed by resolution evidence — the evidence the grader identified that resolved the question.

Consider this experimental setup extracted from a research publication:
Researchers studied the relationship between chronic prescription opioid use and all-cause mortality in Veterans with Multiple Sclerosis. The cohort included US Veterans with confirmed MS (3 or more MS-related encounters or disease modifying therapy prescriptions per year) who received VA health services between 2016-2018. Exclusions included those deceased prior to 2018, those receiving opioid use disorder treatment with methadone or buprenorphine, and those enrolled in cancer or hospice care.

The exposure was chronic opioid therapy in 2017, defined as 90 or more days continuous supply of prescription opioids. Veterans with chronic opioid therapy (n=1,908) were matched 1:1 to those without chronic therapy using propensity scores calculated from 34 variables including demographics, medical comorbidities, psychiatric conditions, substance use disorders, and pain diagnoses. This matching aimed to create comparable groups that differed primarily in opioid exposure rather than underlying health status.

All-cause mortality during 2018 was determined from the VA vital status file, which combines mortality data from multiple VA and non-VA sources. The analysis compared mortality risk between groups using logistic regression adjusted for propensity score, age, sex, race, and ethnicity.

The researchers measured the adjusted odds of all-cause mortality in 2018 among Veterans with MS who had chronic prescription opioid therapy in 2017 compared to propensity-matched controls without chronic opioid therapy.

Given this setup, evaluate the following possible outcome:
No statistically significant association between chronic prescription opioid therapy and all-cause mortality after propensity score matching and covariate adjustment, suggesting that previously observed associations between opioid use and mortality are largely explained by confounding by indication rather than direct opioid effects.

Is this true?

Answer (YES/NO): YES